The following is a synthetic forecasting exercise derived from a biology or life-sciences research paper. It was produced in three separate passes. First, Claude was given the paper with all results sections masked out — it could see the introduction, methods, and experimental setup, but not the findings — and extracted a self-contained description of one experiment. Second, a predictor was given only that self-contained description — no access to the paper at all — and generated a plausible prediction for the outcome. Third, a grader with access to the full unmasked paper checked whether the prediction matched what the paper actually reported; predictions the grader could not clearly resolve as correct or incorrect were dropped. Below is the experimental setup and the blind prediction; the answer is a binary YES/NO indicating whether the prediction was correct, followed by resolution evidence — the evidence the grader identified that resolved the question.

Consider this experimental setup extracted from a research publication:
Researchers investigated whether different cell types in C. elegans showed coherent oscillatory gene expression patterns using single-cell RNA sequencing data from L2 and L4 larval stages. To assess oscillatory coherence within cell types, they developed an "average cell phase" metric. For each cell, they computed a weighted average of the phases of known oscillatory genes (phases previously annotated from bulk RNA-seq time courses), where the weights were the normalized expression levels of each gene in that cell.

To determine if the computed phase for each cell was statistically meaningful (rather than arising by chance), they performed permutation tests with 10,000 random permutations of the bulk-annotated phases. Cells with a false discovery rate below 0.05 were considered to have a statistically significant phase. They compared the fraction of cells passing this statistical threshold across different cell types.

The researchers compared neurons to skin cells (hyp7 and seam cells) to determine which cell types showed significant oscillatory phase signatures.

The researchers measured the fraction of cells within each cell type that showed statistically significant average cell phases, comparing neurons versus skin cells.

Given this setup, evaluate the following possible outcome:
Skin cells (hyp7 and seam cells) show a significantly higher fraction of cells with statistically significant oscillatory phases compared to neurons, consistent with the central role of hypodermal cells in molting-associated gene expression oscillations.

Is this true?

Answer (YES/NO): YES